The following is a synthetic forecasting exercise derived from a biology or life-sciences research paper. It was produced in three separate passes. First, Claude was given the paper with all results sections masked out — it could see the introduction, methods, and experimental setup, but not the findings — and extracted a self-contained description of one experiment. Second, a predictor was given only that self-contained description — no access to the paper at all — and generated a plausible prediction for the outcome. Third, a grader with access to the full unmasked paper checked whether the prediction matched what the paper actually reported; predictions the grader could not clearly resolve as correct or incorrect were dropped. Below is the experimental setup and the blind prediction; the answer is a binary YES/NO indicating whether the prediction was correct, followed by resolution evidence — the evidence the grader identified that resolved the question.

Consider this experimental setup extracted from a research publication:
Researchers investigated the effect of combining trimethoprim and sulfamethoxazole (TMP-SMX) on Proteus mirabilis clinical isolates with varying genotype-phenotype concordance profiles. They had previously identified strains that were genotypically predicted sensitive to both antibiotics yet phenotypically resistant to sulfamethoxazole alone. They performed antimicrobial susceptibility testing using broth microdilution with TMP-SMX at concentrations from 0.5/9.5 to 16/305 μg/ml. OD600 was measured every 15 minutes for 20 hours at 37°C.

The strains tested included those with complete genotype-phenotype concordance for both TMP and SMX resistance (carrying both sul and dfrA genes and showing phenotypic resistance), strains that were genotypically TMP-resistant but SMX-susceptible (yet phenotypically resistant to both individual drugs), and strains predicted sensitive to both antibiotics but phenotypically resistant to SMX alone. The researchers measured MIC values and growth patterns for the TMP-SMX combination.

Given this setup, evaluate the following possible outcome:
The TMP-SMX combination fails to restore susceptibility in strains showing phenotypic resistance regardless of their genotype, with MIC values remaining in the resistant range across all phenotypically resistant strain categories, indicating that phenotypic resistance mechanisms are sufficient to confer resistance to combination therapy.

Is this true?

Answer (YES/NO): NO